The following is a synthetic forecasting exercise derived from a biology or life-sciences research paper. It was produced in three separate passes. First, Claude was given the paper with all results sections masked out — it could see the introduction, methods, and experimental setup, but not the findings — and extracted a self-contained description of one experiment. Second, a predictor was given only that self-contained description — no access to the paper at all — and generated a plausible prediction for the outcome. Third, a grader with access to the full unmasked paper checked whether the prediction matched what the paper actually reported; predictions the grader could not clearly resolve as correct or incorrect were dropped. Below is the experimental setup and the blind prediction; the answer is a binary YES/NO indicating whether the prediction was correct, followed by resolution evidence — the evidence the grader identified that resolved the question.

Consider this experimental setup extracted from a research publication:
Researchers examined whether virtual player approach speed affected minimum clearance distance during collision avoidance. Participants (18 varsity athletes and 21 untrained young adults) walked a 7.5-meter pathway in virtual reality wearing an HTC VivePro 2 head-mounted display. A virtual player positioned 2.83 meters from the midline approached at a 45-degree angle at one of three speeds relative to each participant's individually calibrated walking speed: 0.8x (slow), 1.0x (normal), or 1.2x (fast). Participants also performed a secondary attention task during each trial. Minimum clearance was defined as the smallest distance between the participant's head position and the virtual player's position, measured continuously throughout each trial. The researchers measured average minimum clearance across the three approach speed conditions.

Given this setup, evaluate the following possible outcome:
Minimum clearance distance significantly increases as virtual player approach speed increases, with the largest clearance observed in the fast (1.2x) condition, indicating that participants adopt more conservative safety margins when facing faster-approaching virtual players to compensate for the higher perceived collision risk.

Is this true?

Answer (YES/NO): NO